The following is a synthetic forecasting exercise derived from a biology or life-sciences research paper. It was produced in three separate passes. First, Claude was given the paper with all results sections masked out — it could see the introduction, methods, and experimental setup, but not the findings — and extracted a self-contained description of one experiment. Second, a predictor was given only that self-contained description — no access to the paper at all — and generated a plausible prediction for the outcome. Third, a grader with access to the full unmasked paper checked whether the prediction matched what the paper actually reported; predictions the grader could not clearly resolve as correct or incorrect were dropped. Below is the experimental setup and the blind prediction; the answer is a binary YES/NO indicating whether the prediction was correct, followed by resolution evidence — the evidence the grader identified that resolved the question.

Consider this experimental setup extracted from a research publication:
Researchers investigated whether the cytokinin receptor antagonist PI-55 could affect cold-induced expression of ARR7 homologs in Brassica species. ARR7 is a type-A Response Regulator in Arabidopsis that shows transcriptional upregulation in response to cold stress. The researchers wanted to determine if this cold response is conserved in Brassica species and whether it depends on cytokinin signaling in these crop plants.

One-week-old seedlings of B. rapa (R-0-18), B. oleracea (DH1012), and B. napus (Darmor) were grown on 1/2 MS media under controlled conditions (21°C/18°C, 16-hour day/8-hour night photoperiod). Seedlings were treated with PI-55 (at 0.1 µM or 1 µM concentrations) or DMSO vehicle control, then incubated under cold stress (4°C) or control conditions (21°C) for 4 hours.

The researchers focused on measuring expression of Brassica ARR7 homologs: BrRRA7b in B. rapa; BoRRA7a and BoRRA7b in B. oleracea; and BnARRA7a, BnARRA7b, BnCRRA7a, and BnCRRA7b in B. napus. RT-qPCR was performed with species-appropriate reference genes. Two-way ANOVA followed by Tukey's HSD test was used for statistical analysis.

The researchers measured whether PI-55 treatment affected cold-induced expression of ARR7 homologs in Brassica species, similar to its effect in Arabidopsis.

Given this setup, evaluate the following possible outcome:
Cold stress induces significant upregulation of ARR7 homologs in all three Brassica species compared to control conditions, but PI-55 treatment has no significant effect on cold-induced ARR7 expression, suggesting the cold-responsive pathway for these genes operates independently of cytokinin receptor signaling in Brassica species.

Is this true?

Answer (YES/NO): NO